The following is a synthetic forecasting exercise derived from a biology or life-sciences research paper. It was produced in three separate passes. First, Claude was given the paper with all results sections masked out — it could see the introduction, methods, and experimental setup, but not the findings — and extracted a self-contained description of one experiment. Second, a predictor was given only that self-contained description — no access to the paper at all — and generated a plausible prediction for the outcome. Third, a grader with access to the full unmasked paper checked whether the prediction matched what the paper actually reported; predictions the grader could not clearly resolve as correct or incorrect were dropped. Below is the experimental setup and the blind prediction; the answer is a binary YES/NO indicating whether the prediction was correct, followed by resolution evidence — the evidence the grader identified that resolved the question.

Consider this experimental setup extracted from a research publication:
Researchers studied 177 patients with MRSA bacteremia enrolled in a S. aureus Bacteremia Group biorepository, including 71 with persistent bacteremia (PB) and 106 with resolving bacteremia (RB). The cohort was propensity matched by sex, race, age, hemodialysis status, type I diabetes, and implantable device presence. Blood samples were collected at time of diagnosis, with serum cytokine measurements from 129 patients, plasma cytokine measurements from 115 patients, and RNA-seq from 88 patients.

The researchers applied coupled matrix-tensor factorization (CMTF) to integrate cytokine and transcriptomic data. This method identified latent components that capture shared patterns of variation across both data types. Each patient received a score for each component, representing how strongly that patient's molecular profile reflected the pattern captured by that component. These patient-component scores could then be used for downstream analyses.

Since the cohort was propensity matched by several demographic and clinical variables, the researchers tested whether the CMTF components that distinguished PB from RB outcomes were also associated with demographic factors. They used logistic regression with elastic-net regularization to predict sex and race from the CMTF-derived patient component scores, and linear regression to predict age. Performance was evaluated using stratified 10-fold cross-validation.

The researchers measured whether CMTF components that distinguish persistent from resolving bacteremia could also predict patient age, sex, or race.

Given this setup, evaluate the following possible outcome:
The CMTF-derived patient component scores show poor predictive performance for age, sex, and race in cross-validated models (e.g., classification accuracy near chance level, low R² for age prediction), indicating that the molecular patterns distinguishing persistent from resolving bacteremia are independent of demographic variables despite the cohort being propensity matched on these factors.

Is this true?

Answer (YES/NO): YES